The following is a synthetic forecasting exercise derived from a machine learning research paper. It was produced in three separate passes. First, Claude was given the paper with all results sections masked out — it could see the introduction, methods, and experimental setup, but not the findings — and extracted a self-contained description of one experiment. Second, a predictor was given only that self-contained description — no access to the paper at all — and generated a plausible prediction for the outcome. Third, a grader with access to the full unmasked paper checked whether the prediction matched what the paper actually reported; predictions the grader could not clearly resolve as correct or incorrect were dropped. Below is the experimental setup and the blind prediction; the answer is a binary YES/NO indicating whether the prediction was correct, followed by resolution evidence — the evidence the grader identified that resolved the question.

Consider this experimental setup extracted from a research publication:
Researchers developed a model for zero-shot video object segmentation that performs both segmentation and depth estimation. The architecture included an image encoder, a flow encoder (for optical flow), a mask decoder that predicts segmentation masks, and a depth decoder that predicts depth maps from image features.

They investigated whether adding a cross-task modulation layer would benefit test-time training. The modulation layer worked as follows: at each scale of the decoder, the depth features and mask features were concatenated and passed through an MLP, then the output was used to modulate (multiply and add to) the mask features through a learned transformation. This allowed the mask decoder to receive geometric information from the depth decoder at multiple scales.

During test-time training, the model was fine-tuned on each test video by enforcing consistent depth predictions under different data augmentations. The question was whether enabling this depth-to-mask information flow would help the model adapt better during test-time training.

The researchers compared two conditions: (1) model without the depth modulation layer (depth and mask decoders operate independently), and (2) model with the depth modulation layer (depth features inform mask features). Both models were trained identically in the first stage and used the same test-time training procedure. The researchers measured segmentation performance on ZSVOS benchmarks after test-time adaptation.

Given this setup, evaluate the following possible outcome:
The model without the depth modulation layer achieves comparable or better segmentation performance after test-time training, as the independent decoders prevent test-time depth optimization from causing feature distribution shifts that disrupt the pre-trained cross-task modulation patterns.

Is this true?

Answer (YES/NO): NO